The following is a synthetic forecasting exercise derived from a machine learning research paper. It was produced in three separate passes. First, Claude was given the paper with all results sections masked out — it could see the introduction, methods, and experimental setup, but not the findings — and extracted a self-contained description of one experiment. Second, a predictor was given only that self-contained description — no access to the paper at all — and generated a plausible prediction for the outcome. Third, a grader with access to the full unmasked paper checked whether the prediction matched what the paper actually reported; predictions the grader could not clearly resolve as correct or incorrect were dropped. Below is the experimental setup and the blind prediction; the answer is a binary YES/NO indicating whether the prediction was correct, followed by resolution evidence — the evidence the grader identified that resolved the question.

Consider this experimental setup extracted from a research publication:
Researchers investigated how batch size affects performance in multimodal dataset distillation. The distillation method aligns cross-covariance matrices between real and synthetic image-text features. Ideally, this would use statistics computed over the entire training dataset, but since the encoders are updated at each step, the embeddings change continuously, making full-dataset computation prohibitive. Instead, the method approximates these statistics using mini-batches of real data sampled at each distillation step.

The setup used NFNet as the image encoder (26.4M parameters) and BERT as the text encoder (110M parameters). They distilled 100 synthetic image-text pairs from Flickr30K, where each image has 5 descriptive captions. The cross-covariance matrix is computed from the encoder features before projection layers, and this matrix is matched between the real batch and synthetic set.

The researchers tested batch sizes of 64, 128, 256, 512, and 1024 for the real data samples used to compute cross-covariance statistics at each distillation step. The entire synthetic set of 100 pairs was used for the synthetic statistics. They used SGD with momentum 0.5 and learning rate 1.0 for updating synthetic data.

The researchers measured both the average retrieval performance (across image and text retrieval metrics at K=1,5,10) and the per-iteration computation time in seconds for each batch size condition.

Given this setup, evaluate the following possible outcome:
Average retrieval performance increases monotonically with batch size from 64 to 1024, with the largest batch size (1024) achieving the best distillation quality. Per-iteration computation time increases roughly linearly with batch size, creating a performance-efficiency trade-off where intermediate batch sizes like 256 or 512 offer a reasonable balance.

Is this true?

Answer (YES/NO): NO